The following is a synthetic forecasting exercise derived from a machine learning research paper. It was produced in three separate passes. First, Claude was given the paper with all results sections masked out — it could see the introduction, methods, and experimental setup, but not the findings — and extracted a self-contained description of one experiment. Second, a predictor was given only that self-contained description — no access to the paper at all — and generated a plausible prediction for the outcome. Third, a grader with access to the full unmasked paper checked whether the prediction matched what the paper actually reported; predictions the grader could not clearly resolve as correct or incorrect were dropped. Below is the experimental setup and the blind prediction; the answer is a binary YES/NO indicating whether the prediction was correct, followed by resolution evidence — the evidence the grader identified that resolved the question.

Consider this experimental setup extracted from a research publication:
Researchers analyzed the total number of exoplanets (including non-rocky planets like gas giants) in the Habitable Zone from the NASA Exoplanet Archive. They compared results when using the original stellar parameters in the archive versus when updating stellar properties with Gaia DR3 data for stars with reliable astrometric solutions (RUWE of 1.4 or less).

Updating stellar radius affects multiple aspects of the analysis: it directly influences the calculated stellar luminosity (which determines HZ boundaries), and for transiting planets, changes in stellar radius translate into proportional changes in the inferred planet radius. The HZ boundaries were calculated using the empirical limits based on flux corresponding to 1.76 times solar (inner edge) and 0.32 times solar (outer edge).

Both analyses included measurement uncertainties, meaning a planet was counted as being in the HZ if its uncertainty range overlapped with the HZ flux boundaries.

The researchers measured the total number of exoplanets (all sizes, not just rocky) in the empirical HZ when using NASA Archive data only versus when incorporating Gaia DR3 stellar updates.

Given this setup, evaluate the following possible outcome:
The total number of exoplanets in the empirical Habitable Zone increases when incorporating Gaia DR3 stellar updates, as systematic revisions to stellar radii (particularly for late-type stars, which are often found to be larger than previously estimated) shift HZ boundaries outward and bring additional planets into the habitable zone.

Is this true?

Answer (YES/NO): YES